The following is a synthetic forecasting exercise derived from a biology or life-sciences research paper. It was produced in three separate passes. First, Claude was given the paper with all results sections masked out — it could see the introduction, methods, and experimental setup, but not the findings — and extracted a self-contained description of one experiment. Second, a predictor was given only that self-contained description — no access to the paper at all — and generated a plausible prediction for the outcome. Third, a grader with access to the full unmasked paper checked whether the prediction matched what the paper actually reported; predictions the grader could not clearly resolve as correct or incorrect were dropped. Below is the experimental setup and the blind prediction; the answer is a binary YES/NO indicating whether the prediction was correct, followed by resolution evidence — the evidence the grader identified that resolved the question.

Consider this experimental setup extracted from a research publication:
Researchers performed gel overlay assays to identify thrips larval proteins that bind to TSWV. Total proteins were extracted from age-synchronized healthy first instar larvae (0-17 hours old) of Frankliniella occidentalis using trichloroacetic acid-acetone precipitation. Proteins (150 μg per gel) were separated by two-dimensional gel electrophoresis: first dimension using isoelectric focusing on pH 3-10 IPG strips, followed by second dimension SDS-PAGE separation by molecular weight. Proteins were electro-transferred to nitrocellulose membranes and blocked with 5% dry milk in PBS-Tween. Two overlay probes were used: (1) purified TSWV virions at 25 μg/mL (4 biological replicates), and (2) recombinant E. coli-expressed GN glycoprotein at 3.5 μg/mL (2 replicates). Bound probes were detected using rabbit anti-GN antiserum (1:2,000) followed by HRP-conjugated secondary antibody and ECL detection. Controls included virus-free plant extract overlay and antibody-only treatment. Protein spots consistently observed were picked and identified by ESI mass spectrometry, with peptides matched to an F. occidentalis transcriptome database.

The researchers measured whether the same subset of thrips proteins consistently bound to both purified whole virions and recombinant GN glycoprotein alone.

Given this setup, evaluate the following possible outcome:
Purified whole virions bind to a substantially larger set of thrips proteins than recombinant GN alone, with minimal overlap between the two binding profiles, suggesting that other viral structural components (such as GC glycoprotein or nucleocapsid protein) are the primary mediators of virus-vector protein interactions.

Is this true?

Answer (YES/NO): YES